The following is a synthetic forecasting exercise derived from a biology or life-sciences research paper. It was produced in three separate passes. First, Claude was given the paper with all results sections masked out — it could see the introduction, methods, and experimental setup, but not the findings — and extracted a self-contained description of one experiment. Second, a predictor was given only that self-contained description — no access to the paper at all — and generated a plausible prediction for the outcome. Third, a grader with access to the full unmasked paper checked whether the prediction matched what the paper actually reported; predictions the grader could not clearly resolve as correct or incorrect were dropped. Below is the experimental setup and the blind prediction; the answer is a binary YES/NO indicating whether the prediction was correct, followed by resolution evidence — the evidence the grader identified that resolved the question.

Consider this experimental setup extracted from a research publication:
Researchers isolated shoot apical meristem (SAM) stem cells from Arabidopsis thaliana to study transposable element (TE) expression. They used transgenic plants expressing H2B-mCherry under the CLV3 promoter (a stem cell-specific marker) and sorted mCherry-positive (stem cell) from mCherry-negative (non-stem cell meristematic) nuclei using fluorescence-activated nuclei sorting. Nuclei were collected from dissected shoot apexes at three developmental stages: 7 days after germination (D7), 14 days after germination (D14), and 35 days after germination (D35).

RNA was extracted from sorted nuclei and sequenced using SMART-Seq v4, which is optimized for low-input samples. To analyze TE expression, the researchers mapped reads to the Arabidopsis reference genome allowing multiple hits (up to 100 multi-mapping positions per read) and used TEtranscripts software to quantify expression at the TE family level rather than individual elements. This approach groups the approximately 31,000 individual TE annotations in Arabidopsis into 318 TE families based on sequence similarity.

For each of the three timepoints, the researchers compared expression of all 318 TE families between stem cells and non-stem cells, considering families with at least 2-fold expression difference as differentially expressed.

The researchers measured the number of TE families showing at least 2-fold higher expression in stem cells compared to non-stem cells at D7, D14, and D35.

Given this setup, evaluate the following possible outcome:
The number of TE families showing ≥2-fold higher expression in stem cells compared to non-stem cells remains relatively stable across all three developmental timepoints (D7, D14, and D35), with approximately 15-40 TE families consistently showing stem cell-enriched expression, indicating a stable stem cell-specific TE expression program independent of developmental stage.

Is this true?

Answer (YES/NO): NO